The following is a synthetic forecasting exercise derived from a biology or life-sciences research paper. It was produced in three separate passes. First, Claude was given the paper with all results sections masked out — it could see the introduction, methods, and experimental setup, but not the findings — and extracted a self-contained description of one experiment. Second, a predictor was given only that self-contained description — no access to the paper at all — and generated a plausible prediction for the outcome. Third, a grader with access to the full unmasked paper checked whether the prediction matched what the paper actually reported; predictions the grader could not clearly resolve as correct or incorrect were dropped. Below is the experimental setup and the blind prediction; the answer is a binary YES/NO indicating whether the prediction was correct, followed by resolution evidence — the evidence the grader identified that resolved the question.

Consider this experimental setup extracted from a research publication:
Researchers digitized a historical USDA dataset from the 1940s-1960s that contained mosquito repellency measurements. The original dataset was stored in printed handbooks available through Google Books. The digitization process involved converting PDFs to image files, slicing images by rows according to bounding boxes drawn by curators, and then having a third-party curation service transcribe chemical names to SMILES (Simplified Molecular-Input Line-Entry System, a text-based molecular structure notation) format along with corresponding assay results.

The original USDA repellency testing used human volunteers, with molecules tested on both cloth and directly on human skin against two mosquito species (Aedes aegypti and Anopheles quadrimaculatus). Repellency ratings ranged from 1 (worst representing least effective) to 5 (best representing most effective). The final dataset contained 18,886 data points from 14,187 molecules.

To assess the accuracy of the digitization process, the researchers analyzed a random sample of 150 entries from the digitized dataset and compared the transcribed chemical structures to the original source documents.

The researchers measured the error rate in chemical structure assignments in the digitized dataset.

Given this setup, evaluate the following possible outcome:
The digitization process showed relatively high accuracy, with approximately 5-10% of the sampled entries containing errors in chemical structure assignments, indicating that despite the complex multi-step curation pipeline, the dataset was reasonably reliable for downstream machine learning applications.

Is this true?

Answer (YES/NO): NO